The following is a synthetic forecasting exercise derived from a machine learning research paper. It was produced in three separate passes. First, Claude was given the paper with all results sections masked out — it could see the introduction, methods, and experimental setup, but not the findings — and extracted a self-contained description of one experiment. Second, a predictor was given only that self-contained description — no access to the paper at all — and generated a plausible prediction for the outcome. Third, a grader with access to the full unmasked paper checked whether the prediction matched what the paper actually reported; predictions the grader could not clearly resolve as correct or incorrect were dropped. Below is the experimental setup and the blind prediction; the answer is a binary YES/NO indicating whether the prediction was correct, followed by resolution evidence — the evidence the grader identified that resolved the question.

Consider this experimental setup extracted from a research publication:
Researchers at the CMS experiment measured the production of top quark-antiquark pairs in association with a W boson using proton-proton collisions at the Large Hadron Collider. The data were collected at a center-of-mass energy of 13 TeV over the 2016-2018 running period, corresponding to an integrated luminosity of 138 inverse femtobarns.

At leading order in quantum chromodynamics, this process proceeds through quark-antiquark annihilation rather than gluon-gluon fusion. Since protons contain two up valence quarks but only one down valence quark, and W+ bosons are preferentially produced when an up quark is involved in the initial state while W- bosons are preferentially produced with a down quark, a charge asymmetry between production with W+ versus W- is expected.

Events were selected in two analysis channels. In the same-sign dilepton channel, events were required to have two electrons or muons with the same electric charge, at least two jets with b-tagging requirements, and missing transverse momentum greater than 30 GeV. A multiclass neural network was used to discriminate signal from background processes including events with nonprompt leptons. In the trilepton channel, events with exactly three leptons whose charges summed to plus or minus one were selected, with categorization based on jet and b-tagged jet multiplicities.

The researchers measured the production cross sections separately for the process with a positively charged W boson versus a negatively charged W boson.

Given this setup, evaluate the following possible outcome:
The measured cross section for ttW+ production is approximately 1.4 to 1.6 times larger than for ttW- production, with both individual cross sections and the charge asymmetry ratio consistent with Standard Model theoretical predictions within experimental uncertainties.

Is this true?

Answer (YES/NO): NO